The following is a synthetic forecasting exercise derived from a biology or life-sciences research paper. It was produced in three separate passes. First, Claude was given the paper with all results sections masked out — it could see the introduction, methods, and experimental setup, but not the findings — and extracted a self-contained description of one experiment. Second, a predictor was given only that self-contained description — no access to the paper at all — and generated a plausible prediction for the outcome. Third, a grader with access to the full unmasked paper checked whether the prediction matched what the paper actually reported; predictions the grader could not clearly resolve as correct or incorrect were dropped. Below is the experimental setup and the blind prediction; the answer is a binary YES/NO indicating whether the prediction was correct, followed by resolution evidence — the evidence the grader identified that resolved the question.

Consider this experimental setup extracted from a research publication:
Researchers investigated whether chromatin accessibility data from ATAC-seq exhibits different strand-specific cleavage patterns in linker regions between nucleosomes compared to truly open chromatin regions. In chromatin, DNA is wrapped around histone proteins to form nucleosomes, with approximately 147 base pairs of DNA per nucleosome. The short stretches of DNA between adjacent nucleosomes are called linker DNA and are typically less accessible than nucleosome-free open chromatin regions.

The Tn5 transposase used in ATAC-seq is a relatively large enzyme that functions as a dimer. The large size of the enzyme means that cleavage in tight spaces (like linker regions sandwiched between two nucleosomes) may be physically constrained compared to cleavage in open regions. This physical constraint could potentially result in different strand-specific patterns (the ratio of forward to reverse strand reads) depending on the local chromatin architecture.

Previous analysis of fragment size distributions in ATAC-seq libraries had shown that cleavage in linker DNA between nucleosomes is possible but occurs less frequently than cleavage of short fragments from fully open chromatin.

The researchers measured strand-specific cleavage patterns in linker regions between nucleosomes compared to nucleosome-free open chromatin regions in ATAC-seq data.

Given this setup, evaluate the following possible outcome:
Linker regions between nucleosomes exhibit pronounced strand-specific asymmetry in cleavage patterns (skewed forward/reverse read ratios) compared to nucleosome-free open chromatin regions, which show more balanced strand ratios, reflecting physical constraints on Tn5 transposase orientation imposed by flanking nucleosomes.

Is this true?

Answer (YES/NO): YES